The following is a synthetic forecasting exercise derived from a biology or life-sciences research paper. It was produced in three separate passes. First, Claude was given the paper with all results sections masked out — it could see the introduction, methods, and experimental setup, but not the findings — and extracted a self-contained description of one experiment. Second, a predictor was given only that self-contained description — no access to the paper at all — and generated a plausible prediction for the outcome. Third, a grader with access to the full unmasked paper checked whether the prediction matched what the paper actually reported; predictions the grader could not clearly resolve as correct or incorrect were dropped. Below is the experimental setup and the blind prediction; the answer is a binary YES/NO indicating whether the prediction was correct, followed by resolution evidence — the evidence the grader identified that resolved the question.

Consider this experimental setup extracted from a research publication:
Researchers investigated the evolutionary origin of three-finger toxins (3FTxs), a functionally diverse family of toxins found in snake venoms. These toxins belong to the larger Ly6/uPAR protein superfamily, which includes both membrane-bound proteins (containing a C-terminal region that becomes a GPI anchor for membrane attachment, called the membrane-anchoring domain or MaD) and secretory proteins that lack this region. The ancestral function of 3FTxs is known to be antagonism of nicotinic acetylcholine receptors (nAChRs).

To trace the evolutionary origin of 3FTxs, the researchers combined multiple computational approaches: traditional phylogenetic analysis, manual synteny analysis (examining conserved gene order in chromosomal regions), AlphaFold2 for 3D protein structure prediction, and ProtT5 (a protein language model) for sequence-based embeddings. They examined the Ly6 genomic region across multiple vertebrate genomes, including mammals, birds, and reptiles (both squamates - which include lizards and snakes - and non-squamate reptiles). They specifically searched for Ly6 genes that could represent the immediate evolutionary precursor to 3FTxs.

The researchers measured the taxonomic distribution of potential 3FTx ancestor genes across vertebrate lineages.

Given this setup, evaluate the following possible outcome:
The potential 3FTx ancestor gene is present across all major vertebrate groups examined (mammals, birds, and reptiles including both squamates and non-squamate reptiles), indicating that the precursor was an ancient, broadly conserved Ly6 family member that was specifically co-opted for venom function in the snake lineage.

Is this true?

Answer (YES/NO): NO